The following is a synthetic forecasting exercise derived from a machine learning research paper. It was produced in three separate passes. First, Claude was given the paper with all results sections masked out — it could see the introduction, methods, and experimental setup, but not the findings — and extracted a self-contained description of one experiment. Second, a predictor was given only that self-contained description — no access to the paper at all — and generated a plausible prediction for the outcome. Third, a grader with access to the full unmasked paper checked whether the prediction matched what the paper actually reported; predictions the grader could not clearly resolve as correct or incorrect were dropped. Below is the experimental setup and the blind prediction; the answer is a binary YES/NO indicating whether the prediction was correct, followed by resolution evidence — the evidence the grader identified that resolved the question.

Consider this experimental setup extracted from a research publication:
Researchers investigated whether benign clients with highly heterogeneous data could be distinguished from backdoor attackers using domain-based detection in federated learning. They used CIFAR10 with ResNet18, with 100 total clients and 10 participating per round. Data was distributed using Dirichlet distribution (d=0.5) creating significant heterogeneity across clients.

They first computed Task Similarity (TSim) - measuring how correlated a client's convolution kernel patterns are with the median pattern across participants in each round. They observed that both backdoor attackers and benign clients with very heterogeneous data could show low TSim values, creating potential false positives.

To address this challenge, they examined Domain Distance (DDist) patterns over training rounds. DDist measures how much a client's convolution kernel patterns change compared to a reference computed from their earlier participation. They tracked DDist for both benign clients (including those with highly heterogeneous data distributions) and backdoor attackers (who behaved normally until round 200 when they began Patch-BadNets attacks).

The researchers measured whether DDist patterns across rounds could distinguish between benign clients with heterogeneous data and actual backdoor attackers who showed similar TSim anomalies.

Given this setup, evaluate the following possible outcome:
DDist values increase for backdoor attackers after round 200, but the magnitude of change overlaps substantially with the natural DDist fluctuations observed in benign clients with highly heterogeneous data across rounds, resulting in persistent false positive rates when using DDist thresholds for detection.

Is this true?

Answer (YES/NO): NO